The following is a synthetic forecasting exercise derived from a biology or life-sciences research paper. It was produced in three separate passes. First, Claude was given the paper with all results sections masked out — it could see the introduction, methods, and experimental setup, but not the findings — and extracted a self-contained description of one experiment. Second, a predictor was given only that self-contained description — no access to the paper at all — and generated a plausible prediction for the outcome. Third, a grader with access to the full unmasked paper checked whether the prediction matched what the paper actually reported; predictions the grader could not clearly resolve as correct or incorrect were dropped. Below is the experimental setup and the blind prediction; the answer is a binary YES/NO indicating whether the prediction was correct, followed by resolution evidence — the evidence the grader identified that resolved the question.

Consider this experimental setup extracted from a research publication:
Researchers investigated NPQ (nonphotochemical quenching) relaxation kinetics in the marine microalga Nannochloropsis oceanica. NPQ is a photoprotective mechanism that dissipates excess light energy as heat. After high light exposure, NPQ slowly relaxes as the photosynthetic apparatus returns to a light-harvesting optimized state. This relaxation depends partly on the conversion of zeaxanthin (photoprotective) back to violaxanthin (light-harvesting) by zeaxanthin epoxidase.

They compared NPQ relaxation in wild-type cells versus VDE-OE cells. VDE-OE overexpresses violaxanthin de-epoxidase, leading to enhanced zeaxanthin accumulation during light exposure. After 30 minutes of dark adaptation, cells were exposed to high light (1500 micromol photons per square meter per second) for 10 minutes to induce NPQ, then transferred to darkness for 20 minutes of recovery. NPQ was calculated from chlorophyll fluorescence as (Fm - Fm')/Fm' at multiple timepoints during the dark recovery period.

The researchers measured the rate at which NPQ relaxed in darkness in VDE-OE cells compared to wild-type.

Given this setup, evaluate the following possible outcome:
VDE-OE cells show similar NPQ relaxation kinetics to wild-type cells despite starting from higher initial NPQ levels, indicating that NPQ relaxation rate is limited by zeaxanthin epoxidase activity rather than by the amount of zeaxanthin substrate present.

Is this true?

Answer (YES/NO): NO